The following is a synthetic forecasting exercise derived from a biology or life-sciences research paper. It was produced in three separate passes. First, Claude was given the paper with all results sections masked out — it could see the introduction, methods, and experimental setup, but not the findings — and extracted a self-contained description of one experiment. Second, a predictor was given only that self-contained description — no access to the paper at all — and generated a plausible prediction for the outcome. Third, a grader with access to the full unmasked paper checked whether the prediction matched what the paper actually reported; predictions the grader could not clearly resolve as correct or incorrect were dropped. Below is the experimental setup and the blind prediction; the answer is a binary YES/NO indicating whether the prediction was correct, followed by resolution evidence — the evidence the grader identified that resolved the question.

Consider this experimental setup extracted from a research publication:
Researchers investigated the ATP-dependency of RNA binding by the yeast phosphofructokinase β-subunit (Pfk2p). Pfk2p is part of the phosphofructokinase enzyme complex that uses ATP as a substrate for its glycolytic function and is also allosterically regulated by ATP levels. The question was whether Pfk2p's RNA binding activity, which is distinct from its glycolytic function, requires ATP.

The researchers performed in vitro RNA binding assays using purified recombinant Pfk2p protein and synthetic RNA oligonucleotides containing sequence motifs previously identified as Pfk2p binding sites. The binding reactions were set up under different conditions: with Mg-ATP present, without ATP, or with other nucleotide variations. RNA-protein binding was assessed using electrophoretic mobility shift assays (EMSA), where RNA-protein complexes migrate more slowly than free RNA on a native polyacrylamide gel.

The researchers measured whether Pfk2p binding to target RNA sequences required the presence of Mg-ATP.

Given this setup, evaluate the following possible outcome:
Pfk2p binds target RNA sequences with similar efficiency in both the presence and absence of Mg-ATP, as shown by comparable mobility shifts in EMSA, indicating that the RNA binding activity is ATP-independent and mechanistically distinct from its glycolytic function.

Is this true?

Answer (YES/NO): NO